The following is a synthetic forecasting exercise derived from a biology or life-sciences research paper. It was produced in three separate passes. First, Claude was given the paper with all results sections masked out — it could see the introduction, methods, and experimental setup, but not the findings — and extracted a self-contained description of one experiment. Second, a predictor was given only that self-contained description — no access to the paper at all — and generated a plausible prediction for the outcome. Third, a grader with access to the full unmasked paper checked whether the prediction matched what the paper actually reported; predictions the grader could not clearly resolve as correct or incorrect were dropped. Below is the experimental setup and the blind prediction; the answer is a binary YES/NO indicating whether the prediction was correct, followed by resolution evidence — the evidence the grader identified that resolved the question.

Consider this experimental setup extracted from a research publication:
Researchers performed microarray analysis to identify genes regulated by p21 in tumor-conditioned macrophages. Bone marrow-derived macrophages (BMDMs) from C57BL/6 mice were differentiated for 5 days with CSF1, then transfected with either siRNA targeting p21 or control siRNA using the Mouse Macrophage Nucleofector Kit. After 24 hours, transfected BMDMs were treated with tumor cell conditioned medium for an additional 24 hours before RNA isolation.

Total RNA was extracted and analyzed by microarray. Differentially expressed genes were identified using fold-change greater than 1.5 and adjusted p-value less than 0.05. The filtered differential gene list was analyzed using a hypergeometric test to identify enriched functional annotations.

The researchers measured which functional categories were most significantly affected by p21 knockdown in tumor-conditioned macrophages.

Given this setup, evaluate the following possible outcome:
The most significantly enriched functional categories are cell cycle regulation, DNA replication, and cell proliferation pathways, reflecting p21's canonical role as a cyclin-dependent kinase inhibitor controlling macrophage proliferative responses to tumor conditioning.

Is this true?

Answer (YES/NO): NO